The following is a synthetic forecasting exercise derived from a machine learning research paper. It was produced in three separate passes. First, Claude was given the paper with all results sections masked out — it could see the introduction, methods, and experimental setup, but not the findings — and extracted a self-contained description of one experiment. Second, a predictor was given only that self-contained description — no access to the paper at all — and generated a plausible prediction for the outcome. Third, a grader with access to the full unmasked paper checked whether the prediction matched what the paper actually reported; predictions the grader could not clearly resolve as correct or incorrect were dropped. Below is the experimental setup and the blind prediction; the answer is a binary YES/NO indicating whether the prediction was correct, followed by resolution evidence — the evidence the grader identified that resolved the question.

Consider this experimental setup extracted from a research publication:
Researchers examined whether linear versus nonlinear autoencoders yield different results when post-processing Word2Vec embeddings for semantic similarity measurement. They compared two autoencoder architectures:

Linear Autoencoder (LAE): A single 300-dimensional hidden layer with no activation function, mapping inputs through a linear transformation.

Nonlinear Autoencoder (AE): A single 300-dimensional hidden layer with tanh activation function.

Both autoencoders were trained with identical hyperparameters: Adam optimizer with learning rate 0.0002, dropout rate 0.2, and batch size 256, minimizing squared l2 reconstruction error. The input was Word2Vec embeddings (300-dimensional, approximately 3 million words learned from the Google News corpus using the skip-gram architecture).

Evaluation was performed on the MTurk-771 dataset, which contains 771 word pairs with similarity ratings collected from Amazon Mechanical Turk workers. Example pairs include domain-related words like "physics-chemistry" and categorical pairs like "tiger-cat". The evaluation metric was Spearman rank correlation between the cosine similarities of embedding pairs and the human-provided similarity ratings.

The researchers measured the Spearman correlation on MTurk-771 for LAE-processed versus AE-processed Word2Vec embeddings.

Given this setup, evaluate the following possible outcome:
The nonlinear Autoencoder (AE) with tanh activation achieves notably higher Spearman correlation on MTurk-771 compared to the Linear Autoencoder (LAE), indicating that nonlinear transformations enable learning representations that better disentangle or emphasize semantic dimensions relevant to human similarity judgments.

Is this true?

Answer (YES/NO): NO